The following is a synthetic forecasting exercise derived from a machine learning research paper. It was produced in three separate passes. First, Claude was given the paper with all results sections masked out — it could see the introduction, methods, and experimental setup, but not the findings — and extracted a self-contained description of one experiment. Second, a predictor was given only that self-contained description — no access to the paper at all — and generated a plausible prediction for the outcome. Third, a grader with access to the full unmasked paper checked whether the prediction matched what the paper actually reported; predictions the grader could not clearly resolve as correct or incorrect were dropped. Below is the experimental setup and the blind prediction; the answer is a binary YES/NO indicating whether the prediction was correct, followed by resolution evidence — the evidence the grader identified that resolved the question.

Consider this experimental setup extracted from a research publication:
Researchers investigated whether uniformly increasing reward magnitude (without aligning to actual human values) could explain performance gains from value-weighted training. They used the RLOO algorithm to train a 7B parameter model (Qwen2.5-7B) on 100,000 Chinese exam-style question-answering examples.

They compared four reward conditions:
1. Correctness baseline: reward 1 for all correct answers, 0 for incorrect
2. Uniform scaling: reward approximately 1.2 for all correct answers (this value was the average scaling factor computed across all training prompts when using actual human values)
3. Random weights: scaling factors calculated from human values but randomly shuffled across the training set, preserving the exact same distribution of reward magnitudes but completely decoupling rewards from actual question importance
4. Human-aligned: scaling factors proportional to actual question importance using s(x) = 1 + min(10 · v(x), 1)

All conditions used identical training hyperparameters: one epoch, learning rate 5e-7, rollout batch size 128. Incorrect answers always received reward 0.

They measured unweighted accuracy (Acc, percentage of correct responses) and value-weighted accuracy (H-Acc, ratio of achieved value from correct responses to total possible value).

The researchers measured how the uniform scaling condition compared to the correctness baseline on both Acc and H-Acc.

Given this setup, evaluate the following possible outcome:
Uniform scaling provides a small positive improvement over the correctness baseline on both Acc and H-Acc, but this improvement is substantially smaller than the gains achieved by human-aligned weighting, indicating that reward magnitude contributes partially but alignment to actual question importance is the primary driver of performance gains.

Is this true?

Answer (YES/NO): NO